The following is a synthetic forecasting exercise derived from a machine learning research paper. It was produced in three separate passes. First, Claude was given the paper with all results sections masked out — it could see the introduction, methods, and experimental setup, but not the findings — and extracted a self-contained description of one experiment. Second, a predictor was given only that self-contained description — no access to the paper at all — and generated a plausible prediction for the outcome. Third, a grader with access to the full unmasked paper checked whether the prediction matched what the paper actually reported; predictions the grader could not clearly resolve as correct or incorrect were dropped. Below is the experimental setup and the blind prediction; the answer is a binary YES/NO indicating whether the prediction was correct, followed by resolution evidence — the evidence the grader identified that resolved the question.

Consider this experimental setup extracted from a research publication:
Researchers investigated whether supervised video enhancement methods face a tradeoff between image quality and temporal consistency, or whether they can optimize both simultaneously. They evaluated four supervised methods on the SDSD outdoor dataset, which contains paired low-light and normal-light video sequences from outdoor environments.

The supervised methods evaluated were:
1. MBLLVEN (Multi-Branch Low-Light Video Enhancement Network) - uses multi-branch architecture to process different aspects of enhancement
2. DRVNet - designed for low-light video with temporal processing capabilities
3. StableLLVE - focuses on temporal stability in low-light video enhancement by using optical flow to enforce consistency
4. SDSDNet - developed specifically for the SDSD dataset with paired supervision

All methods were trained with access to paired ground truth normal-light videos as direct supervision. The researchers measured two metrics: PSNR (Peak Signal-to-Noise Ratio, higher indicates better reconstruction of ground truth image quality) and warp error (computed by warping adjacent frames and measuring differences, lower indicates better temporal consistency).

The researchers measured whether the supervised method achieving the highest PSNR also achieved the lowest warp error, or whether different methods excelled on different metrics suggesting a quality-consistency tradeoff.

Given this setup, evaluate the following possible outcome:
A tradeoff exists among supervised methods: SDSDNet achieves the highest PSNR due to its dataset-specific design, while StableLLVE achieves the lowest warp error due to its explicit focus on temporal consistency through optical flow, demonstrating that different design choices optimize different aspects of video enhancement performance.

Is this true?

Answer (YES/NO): NO